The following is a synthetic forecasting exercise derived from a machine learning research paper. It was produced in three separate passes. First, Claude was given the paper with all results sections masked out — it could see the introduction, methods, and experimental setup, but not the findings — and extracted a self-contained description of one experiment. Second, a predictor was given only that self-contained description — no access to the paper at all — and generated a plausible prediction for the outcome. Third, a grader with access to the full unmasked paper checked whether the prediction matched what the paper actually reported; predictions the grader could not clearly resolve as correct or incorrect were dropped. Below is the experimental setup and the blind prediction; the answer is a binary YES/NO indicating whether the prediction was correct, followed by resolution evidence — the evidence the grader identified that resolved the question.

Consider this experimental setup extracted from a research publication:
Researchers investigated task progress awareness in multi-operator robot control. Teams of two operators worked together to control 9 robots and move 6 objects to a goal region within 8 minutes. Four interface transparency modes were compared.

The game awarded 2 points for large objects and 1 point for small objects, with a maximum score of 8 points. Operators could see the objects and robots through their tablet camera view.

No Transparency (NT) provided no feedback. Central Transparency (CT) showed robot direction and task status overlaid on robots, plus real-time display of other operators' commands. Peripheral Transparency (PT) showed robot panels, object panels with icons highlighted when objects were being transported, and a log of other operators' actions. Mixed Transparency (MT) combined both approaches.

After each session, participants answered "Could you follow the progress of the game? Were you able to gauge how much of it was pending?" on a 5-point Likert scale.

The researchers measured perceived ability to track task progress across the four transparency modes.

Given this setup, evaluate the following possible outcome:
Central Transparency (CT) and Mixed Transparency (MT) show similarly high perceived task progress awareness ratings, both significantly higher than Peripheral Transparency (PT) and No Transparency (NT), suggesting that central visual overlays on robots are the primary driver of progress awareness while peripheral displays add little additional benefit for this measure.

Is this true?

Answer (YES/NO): NO